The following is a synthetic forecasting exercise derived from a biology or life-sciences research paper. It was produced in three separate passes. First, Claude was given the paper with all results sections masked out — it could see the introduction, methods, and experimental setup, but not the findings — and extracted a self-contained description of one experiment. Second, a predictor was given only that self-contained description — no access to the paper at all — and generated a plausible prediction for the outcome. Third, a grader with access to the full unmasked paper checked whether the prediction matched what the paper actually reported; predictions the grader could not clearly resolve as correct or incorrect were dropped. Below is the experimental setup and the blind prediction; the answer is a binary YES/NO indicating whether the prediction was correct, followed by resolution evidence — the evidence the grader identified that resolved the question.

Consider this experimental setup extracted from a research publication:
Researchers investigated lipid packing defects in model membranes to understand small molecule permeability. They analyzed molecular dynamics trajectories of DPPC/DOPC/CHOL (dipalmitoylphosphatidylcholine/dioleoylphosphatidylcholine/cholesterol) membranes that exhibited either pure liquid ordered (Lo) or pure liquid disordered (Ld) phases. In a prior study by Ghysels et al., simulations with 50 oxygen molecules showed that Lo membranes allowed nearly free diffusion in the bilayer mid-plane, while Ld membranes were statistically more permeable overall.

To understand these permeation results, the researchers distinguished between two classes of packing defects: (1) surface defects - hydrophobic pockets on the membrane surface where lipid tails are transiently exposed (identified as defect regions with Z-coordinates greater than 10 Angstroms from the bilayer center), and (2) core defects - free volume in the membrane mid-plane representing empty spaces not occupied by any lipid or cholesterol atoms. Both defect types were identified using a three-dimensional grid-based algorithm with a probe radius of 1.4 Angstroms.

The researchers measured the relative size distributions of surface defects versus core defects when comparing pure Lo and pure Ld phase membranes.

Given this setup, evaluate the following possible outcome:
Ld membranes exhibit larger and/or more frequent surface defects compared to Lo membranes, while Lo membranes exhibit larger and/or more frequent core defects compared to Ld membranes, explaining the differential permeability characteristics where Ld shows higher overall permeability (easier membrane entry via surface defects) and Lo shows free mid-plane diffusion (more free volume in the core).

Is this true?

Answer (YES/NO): YES